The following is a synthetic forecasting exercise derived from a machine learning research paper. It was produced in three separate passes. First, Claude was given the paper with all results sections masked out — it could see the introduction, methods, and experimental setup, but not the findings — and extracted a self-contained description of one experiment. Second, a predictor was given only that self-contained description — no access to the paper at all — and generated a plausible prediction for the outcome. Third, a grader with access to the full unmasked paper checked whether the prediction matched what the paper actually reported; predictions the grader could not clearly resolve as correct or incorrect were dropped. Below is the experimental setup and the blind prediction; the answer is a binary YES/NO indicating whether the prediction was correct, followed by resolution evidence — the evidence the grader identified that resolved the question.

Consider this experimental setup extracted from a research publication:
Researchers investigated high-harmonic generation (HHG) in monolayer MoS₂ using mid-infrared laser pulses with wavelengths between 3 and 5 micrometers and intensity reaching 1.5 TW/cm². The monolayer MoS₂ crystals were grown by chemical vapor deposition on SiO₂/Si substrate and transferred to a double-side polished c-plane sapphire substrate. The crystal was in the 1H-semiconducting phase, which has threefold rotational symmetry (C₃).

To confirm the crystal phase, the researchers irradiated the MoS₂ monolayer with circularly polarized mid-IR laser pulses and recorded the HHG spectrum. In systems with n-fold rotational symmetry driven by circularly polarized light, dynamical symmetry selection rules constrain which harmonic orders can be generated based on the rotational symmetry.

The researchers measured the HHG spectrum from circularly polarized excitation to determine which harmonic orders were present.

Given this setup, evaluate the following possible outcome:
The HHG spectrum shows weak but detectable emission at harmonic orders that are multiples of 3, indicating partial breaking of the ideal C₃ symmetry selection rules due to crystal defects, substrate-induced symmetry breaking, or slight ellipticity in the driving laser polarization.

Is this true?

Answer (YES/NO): NO